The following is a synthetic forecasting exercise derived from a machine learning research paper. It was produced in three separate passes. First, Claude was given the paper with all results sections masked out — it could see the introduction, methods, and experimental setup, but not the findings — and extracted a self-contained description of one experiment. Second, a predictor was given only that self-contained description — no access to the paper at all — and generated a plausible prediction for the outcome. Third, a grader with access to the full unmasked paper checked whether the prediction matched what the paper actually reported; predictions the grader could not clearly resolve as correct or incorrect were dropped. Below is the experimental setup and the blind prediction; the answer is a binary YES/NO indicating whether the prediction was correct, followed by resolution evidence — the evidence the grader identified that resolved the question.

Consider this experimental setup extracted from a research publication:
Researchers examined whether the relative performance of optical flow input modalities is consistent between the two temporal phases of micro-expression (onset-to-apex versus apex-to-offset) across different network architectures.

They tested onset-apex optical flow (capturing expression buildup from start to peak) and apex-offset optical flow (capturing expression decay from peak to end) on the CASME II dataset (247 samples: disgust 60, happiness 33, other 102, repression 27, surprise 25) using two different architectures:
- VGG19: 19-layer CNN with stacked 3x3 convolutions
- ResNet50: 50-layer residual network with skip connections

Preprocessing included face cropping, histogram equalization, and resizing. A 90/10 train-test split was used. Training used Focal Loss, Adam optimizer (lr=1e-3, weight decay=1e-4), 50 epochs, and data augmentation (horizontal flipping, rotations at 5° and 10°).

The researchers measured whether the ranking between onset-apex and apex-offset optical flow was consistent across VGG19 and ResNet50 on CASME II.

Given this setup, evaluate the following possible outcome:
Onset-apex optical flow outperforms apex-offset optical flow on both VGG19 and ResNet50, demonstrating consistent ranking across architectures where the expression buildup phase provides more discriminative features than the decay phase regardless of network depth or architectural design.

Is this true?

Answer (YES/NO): NO